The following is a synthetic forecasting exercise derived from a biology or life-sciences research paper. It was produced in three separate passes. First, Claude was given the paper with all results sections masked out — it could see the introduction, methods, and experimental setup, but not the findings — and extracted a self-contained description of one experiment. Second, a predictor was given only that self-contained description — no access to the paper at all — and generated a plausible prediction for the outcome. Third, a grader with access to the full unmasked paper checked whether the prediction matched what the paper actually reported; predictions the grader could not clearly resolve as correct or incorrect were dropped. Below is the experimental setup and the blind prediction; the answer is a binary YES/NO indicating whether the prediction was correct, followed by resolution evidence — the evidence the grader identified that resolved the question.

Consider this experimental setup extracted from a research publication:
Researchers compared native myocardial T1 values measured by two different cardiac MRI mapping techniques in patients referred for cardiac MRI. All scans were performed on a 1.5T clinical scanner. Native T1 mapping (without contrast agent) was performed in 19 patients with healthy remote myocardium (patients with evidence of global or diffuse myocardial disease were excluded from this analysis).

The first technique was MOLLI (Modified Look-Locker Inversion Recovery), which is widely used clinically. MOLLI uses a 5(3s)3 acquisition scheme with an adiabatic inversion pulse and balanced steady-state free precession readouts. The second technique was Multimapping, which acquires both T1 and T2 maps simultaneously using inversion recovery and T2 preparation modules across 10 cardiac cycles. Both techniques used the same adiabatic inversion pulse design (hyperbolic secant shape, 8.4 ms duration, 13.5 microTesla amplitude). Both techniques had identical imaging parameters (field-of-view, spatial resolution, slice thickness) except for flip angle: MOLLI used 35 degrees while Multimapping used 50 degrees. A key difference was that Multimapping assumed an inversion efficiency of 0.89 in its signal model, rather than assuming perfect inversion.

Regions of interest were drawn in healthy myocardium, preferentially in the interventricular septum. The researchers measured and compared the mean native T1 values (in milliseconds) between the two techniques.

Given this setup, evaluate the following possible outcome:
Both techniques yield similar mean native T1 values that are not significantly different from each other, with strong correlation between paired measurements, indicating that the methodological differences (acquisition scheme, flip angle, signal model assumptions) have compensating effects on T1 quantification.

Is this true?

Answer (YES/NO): NO